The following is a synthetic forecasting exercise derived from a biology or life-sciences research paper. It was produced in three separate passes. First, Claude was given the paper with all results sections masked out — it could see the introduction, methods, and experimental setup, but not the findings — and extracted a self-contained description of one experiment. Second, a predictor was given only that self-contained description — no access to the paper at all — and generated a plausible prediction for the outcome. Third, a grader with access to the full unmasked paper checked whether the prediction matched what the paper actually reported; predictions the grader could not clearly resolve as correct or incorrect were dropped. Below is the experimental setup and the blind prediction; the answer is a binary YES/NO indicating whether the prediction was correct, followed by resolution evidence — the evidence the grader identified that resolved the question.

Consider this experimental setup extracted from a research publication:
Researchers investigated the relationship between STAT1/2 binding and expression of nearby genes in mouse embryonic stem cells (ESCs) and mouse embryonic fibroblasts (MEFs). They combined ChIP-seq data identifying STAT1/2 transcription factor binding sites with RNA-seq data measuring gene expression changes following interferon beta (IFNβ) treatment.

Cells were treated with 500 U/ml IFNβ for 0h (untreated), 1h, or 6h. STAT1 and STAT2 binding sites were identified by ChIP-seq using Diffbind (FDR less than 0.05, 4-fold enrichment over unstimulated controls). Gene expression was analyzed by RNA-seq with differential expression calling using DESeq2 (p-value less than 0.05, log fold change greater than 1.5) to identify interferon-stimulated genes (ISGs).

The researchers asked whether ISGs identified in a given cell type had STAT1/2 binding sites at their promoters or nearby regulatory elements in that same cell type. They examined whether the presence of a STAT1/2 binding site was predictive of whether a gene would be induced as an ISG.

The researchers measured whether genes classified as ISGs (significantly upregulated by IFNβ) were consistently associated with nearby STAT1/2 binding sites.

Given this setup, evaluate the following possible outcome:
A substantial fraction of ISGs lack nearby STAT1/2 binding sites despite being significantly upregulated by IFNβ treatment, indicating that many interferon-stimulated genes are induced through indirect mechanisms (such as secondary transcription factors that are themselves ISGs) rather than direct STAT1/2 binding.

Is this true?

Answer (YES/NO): YES